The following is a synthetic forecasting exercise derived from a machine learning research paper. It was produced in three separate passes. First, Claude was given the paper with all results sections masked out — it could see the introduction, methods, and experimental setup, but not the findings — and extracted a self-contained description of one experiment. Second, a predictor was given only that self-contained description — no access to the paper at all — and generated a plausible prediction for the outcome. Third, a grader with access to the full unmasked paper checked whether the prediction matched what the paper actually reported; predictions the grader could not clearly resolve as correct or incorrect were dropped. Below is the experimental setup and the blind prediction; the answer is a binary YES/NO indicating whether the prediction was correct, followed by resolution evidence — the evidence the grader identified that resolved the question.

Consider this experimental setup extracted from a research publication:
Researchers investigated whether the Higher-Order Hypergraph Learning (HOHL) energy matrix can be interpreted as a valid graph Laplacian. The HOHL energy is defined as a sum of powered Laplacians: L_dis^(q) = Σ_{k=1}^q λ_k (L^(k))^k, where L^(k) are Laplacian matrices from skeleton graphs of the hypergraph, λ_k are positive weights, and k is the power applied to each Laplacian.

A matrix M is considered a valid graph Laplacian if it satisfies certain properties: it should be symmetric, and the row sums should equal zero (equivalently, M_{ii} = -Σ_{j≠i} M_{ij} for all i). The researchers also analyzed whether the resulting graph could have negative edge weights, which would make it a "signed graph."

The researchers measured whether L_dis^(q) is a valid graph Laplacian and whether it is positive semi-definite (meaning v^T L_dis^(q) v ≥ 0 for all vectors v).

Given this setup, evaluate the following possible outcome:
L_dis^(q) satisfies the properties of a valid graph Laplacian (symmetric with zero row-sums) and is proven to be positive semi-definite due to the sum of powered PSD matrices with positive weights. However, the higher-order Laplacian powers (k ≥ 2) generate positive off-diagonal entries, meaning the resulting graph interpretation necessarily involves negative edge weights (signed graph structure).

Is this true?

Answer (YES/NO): NO